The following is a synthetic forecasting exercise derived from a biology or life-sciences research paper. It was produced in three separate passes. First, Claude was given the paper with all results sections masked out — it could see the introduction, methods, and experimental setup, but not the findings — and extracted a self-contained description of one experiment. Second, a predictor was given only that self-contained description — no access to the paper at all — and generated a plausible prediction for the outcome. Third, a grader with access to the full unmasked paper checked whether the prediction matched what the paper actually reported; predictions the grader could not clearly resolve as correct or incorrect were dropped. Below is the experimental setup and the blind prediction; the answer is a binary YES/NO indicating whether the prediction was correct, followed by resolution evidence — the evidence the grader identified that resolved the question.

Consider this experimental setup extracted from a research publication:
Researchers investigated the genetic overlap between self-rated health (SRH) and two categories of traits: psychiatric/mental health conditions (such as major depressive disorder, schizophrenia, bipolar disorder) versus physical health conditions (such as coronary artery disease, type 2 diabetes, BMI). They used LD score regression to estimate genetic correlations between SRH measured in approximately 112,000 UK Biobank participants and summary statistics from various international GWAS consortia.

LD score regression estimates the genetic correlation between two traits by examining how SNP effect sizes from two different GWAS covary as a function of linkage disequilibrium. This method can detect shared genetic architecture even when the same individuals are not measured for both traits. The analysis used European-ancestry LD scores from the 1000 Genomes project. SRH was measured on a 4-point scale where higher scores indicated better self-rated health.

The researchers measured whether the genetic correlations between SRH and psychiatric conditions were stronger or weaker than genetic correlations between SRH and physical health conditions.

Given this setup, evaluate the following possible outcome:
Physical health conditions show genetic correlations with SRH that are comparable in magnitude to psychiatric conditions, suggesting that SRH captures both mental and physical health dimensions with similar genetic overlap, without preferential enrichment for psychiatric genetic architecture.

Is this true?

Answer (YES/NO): YES